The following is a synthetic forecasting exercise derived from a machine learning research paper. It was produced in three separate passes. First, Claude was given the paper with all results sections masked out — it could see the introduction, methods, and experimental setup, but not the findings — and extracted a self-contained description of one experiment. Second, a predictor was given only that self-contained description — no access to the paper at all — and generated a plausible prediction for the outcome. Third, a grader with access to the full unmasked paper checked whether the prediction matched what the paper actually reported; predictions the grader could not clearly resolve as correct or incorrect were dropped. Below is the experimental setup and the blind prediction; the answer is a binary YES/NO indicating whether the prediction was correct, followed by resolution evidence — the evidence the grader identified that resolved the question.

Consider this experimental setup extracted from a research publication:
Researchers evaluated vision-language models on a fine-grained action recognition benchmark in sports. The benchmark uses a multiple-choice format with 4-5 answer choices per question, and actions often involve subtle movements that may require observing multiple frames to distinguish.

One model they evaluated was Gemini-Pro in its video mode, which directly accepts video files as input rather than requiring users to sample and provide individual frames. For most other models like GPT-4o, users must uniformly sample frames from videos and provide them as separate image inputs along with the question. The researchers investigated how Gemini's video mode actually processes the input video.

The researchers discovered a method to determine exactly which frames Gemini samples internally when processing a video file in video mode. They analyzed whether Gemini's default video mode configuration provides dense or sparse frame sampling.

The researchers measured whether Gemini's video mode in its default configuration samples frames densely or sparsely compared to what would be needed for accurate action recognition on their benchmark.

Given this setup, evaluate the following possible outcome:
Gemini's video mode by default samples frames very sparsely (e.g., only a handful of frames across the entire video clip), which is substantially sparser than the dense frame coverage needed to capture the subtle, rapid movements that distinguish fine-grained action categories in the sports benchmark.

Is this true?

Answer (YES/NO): YES